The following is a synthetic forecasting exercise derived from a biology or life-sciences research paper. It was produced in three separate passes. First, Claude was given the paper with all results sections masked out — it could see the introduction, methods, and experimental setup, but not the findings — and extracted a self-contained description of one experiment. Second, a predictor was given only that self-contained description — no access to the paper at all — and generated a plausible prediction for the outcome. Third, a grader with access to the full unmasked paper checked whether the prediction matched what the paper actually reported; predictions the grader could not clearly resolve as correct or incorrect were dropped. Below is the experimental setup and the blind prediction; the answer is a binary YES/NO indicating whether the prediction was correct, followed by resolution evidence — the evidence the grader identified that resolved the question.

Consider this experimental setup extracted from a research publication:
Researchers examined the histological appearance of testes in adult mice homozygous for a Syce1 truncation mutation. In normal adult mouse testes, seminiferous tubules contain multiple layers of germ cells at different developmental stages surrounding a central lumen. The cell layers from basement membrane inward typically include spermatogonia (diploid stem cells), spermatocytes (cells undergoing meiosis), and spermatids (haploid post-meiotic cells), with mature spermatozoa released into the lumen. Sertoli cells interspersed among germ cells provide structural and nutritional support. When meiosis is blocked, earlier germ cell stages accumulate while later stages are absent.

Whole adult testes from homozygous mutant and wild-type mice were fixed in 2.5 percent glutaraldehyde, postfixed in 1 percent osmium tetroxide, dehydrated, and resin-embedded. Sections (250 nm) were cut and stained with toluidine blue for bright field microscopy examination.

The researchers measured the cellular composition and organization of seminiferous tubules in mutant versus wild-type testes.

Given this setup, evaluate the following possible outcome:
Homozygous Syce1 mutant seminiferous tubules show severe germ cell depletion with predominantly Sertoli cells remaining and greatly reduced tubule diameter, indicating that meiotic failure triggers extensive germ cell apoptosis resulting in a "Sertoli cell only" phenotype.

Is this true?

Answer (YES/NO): NO